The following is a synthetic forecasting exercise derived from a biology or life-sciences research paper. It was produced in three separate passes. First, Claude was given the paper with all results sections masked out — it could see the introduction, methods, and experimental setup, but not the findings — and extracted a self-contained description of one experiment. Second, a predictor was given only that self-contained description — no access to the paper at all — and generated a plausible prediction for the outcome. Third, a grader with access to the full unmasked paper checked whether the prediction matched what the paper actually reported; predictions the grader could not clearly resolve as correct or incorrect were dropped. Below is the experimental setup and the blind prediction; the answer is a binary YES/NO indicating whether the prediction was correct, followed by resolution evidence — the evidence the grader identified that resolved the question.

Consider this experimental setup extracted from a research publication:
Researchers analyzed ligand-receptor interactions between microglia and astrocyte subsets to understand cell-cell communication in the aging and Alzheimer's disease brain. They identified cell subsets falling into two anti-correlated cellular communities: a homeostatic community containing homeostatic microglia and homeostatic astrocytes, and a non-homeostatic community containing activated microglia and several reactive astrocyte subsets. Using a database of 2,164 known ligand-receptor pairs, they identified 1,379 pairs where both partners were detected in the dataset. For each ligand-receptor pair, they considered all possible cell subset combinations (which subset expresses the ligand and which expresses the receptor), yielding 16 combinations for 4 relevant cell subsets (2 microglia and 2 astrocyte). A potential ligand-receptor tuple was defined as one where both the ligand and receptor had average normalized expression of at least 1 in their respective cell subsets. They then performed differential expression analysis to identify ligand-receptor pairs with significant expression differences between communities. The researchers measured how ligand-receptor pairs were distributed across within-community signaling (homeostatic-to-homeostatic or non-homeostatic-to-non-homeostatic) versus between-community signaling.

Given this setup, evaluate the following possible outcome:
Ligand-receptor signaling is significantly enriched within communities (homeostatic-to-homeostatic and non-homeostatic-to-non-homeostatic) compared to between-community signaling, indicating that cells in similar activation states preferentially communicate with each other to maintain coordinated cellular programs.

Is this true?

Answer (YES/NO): NO